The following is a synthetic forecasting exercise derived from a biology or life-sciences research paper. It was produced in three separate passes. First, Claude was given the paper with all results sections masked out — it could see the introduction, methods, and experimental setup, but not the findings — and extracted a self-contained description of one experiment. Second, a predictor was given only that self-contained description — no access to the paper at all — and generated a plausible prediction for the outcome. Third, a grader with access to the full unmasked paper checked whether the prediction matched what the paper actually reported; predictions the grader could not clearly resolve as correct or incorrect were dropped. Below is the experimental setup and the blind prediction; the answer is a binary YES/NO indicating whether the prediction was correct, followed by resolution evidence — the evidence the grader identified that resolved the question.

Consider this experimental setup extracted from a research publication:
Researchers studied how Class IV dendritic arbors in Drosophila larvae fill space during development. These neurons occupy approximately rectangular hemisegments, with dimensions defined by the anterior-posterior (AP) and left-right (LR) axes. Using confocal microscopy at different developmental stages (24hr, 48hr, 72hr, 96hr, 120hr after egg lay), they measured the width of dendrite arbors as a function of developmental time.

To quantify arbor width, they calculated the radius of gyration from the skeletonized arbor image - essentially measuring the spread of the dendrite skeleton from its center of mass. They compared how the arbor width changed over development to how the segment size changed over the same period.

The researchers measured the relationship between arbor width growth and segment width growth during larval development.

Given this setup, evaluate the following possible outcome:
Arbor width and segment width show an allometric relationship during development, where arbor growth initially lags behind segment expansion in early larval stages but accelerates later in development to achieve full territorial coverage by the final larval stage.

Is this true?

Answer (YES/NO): NO